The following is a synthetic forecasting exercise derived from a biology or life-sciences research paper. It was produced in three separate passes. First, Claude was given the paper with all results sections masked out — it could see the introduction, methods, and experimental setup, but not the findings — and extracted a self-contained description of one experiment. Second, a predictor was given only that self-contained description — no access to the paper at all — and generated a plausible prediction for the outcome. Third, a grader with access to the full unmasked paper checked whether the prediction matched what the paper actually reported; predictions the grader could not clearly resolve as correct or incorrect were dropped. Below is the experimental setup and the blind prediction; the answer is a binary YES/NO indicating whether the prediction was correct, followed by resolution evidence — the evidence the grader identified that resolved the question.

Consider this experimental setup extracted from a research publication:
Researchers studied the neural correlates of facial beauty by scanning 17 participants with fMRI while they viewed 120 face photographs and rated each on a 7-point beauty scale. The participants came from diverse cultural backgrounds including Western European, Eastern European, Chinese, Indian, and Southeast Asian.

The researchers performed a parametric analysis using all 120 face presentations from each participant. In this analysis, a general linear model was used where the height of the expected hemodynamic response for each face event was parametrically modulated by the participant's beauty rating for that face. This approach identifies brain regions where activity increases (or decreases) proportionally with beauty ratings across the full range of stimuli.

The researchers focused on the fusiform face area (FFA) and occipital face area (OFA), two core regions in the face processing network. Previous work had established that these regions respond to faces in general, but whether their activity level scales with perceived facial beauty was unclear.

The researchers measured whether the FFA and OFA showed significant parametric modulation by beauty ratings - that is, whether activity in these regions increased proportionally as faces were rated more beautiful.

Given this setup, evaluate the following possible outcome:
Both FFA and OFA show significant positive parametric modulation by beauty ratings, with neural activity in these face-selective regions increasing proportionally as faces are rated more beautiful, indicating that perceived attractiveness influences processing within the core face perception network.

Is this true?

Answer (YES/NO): YES